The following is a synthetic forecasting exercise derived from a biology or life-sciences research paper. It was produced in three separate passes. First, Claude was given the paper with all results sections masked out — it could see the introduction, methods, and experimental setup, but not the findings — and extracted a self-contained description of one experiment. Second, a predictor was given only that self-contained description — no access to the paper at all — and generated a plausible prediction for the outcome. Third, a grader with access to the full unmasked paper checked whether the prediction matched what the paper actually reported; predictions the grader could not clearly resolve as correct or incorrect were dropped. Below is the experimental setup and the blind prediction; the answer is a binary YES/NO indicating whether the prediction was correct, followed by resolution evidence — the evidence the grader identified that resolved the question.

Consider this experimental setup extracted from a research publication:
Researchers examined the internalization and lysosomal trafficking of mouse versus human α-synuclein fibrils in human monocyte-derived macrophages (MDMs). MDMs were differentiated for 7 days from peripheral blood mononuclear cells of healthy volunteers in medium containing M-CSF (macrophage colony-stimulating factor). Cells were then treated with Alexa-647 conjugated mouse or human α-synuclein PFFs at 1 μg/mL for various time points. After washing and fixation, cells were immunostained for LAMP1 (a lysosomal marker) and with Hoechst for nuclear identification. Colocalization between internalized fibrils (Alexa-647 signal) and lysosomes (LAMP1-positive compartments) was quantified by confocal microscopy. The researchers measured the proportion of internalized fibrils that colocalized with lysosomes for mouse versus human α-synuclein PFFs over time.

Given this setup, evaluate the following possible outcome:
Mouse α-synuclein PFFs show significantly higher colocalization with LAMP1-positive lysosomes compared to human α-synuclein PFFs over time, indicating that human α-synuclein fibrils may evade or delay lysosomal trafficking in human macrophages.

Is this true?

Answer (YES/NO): NO